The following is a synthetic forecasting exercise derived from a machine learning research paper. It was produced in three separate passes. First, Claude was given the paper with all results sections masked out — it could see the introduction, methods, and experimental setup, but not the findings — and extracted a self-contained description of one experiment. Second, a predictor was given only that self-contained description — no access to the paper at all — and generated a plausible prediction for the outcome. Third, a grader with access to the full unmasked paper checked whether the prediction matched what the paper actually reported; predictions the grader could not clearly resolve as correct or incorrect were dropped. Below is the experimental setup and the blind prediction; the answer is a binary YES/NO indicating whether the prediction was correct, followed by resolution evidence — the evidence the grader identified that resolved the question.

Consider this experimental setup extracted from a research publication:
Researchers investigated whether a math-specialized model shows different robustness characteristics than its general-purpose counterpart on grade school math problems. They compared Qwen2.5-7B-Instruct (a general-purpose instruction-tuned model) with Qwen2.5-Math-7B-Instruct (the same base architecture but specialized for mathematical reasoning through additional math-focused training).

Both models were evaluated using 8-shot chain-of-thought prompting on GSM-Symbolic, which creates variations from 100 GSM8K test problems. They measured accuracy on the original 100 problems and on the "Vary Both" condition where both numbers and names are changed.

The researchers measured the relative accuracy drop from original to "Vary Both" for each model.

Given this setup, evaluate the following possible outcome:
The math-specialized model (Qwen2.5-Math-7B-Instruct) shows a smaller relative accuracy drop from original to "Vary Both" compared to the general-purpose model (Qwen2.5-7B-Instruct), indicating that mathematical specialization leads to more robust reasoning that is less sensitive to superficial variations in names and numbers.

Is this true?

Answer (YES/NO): NO